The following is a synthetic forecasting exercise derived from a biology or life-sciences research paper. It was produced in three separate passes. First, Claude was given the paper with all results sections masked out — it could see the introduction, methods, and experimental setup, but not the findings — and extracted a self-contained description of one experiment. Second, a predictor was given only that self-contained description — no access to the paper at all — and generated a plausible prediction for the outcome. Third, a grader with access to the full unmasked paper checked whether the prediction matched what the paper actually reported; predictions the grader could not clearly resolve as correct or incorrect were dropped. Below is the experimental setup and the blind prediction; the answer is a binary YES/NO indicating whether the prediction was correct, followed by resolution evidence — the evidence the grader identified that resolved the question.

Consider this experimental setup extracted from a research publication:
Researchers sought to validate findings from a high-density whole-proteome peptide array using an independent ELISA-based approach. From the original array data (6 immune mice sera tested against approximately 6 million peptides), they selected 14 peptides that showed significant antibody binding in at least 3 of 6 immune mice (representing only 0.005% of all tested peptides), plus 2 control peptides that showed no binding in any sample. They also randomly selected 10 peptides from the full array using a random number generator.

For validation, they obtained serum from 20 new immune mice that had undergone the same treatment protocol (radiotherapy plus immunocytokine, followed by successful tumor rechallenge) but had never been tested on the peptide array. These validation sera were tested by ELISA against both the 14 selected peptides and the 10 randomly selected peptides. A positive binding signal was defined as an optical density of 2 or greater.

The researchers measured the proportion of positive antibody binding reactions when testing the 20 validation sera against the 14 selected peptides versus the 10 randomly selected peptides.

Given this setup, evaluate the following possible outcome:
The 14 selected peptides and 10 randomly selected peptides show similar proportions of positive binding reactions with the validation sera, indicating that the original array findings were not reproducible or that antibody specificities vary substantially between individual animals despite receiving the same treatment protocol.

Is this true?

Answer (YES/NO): NO